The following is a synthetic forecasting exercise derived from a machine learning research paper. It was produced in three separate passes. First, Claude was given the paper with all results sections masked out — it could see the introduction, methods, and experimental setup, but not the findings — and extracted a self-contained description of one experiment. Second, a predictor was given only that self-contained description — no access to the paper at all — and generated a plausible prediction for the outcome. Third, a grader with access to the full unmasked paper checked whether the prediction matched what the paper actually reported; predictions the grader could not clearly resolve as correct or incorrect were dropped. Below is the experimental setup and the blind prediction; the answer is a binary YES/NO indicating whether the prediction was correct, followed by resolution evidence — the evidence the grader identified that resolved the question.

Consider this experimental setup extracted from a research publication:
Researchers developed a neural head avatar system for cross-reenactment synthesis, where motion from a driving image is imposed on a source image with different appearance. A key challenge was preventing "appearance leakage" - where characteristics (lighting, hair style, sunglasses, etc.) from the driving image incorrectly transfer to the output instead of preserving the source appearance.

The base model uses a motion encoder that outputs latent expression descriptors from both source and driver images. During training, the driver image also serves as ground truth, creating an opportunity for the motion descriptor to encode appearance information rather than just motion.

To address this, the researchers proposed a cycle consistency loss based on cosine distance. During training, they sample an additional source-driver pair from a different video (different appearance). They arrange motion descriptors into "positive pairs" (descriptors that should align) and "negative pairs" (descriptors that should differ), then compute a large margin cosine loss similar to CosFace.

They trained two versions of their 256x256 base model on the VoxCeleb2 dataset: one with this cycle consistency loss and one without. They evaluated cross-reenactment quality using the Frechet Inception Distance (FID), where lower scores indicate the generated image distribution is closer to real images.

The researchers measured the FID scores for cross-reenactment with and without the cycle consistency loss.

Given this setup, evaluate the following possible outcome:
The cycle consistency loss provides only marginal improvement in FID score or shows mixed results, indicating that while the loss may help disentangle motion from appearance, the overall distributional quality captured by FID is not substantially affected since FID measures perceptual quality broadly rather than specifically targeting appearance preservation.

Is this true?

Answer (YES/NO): NO